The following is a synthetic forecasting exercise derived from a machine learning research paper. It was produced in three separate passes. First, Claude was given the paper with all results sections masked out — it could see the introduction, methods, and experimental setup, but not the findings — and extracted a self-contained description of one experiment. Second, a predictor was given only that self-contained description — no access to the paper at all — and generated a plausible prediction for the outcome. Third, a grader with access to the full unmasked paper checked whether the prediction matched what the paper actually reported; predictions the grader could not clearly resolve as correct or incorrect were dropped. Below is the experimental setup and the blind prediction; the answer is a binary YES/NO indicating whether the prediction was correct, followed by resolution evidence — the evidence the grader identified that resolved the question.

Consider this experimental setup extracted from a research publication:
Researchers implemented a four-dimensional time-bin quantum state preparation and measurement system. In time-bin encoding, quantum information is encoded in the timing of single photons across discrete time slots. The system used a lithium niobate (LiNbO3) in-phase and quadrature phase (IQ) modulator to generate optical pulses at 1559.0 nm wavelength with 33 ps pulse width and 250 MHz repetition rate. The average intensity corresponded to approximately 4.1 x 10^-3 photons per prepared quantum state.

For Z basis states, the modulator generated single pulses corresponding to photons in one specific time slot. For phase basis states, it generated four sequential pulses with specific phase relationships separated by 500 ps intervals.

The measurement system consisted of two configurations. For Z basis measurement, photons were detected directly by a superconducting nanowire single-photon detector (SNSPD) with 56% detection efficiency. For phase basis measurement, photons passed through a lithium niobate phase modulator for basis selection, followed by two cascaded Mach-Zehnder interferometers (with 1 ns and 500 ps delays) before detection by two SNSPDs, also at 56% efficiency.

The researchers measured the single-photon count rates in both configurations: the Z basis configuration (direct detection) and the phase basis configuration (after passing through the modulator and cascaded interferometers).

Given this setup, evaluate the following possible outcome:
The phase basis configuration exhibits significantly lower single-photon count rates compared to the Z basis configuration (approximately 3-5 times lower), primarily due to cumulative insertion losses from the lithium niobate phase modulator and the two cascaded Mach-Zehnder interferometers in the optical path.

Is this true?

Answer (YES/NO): NO